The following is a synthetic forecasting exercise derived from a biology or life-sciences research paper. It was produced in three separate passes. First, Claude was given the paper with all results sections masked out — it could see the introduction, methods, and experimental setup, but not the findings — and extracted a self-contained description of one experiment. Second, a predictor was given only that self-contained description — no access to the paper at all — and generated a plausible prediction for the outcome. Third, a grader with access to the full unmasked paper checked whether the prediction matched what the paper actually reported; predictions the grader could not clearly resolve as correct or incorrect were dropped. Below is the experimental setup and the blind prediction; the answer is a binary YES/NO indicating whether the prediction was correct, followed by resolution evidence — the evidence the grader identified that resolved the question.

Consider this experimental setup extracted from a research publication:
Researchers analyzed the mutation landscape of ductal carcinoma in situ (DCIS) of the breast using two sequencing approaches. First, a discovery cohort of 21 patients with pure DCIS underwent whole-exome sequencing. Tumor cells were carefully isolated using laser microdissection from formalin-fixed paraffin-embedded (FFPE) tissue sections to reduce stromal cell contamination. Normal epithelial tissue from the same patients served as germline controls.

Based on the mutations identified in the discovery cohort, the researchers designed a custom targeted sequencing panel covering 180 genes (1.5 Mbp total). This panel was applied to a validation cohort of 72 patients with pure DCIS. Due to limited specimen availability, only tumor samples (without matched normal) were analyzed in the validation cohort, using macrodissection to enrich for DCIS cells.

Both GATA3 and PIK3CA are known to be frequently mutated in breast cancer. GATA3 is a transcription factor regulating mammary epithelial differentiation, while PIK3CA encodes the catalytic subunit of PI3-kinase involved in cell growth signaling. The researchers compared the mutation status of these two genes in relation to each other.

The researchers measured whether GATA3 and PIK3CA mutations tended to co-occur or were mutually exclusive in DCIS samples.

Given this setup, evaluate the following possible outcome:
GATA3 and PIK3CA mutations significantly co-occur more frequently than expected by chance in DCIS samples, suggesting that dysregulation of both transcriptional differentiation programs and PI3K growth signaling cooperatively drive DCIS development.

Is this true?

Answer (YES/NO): NO